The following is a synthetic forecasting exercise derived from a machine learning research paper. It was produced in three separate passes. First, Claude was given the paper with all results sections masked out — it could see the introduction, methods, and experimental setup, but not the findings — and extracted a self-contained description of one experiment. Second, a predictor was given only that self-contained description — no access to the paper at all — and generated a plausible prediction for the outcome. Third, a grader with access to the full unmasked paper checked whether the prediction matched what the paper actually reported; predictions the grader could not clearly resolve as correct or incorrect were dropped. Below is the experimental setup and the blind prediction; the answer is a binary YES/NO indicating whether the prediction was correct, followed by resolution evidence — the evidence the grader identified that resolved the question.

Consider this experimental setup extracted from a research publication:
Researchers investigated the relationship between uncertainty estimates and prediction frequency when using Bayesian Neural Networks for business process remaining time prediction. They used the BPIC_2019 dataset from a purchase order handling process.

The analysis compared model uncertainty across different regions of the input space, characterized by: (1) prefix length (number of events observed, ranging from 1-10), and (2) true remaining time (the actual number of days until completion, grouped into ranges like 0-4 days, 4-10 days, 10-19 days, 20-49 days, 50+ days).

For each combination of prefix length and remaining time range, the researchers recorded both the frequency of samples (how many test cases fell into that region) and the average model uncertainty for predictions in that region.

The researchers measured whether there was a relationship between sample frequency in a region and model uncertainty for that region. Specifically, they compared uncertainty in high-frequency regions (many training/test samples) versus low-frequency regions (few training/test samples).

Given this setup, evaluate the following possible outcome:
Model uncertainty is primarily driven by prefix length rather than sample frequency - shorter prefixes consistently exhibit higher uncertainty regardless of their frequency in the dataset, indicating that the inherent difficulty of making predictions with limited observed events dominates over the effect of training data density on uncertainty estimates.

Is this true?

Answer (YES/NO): NO